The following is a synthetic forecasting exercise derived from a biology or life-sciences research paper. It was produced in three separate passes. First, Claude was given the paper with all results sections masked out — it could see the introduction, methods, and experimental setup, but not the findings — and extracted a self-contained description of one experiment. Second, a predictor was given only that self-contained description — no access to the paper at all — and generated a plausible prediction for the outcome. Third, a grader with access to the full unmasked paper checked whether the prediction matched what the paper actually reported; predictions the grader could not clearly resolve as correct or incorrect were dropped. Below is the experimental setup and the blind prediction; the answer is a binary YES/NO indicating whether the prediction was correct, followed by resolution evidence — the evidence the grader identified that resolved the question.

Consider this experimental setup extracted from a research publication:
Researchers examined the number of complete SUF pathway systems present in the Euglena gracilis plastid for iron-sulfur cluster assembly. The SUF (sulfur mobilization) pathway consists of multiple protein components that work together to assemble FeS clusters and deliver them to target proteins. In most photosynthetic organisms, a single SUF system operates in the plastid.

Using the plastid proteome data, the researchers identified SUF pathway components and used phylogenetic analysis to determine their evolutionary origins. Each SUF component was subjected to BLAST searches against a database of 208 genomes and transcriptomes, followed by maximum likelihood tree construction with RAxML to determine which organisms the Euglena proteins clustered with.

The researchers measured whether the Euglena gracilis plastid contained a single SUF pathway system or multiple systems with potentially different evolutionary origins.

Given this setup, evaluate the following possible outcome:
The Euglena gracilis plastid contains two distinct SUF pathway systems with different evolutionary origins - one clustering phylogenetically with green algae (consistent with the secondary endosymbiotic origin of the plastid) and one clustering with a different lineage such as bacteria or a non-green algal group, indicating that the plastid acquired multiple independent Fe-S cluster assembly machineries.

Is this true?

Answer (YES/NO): YES